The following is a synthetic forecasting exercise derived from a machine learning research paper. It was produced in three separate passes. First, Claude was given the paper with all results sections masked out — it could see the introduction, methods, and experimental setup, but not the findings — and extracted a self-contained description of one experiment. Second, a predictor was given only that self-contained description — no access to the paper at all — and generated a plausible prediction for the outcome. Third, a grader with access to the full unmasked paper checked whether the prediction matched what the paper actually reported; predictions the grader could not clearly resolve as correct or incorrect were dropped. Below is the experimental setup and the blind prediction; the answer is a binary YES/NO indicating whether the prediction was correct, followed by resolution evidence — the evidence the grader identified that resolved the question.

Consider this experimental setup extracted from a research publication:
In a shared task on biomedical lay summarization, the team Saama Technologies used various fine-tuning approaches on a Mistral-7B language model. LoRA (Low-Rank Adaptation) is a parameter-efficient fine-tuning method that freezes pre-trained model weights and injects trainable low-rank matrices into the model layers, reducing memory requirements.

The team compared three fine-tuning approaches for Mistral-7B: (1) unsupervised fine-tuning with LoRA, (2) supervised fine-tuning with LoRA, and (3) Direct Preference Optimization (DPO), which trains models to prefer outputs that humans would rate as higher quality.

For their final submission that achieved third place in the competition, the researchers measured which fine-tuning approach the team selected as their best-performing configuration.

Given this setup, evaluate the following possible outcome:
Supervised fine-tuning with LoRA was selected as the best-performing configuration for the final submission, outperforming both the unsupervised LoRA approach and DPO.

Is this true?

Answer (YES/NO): NO